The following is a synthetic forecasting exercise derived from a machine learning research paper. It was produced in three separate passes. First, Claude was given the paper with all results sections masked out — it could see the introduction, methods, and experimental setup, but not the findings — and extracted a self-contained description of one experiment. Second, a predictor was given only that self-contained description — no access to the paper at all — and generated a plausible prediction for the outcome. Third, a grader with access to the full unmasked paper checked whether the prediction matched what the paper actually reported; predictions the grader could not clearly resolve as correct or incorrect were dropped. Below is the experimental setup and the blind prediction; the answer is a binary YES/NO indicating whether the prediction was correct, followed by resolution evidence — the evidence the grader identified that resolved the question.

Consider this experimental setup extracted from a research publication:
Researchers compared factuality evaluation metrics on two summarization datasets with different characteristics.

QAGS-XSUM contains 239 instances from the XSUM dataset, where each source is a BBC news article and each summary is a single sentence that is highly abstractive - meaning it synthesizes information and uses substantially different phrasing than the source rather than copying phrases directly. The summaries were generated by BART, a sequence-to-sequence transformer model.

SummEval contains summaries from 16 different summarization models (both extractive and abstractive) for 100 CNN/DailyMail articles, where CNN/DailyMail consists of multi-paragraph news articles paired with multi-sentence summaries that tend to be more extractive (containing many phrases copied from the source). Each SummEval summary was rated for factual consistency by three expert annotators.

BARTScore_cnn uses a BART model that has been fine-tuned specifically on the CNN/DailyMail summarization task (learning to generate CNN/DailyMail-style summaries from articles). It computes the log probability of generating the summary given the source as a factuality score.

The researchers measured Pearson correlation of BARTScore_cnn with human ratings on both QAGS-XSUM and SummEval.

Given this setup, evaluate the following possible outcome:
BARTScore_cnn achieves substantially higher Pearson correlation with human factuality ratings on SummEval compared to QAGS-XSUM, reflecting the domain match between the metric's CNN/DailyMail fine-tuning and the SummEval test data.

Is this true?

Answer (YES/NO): YES